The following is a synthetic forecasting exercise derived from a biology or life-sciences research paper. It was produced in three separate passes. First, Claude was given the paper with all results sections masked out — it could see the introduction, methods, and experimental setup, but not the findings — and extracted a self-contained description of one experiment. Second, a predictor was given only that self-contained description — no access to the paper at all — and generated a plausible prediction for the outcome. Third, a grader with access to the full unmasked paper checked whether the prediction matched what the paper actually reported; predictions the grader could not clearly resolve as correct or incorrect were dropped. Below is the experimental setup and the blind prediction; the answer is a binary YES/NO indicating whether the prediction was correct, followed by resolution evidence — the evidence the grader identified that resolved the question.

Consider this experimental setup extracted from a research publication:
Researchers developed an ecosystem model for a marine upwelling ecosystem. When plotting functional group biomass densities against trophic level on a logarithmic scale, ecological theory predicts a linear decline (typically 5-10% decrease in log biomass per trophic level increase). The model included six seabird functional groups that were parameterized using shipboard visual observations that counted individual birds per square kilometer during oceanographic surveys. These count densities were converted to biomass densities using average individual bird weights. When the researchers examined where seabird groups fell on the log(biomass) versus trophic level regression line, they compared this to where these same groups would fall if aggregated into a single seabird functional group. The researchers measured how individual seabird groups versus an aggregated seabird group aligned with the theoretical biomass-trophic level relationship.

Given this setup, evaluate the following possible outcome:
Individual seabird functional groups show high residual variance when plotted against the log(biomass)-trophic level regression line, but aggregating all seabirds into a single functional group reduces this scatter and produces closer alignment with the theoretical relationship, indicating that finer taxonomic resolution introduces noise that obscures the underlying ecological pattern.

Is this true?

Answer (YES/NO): NO